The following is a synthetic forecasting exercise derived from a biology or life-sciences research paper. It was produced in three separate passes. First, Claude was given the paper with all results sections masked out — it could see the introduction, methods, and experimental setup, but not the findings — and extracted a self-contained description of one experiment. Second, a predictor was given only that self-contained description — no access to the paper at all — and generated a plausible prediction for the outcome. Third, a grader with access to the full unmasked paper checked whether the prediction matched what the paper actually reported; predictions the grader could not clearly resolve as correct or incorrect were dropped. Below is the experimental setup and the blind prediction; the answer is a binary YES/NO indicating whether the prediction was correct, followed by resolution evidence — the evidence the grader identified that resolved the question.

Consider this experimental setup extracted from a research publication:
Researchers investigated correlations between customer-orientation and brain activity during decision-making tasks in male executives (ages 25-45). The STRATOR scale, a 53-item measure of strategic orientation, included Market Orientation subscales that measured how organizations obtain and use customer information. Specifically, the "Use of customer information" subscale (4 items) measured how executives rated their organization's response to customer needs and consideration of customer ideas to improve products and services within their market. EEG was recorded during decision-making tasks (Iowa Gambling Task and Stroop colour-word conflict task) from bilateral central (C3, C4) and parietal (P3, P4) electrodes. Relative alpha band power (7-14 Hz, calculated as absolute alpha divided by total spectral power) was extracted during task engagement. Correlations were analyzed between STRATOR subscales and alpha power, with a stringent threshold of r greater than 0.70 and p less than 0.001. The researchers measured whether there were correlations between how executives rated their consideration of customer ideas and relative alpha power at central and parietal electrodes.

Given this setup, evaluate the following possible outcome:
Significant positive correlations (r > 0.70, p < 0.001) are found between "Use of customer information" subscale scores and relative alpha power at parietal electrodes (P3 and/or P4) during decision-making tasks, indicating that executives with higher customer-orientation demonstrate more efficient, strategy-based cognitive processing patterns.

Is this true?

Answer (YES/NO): NO